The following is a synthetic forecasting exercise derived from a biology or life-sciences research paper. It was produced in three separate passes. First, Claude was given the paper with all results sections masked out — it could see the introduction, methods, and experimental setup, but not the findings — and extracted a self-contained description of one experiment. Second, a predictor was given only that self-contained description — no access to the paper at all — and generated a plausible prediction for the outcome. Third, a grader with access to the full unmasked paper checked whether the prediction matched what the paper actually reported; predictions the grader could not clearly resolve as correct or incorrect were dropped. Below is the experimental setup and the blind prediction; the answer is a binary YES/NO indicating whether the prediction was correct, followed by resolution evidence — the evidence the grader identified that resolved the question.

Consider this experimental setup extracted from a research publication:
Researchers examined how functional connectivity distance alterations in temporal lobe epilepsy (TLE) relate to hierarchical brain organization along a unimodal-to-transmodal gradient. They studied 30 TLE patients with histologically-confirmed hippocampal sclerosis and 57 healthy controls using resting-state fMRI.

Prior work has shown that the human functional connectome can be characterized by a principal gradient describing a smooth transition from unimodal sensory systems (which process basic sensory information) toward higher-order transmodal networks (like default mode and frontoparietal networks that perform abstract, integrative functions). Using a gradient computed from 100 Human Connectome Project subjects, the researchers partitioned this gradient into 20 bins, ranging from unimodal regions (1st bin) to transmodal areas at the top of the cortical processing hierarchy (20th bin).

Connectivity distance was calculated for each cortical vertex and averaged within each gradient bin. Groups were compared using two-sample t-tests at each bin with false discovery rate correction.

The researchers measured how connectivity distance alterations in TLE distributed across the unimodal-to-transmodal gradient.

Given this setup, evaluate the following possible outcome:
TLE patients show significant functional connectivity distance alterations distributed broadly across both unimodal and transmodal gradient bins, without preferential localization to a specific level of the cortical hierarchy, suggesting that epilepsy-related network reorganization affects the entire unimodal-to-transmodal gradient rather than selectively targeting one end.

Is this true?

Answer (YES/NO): NO